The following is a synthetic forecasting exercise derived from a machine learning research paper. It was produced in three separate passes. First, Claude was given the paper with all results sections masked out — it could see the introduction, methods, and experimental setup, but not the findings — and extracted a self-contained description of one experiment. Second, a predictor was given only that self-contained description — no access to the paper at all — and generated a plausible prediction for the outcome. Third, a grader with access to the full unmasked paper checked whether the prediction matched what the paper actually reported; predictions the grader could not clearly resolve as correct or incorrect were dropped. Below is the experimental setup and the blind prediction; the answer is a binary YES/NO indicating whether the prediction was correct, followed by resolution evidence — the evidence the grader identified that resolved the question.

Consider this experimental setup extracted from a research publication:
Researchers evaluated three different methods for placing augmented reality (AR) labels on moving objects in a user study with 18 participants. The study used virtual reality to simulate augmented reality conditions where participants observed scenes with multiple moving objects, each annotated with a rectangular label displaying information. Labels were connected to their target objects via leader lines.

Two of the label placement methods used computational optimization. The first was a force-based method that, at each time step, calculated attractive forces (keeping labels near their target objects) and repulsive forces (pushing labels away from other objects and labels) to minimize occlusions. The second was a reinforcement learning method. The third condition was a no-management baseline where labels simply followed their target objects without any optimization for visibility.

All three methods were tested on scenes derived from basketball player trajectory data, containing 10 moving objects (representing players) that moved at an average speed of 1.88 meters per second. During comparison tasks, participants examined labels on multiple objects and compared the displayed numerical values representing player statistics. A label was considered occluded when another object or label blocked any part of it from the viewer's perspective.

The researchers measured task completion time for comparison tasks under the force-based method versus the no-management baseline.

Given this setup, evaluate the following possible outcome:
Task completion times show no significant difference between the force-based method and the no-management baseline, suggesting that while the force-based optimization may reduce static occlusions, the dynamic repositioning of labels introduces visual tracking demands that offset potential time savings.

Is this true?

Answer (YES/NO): YES